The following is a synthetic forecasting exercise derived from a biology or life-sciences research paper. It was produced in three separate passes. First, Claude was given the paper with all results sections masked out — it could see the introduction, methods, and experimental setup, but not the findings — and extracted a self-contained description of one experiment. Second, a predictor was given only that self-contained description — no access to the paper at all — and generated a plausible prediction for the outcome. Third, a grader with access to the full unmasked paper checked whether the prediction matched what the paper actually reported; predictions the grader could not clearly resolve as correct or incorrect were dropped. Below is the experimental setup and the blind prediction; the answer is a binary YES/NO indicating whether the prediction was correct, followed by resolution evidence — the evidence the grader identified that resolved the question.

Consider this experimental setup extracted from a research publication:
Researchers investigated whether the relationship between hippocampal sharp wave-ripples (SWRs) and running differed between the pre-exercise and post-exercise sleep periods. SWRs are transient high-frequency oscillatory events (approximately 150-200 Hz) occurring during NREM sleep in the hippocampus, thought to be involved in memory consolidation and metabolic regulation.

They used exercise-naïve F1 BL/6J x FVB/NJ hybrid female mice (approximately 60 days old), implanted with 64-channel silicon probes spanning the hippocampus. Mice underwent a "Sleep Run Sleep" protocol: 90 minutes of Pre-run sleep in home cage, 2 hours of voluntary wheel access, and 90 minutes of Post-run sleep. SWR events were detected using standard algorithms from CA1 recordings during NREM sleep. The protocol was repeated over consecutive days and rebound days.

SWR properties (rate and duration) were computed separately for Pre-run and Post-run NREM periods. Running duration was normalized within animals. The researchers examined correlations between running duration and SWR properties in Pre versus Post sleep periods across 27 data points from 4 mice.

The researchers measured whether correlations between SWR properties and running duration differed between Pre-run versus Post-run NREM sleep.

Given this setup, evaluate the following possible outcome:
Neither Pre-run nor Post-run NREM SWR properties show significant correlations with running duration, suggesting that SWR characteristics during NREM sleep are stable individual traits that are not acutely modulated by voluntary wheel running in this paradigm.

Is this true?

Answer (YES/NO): NO